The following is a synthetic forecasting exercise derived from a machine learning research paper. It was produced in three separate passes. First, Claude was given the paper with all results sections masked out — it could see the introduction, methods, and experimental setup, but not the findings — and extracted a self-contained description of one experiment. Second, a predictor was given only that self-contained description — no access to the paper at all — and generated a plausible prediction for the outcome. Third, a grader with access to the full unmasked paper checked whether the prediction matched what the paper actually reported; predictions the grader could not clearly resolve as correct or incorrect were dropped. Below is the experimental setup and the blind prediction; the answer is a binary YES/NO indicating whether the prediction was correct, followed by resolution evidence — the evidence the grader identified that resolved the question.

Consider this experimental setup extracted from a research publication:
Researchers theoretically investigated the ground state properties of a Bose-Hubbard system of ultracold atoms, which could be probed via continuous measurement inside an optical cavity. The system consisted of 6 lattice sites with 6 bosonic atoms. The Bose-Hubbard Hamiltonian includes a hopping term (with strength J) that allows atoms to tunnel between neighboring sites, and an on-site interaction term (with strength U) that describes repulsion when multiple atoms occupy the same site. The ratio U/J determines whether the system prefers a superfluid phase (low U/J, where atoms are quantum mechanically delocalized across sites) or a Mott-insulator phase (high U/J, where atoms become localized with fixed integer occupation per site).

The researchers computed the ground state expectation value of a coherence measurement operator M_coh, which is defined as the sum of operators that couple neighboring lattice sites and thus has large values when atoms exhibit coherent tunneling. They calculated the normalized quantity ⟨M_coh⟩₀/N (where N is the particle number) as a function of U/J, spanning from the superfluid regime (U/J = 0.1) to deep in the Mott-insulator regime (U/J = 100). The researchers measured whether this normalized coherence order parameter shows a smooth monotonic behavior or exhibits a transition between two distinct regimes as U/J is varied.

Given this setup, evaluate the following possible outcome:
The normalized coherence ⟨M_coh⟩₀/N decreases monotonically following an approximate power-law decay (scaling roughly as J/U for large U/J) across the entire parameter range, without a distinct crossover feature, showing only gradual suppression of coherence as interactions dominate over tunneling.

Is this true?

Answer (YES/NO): NO